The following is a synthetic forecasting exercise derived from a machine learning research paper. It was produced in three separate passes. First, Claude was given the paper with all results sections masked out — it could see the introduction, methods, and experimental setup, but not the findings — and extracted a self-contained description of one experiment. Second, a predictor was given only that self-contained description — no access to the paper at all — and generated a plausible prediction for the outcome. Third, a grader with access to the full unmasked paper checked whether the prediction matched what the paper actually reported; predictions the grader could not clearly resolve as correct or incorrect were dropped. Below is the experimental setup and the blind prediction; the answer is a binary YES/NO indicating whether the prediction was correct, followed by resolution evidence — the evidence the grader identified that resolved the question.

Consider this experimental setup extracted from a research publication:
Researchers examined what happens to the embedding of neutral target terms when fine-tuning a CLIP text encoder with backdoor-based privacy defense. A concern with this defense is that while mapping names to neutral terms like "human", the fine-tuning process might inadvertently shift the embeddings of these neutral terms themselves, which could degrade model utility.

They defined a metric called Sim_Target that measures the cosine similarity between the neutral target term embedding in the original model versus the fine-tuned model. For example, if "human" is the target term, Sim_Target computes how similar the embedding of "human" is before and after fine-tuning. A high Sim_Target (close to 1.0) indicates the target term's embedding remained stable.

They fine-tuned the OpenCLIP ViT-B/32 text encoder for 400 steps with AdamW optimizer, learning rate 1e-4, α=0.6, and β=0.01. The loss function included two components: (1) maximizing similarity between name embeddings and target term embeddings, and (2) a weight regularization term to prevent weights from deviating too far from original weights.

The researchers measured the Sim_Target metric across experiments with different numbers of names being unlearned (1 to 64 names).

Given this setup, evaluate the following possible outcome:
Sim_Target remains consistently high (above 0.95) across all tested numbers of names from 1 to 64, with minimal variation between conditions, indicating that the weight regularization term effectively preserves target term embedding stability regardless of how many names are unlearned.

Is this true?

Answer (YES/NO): YES